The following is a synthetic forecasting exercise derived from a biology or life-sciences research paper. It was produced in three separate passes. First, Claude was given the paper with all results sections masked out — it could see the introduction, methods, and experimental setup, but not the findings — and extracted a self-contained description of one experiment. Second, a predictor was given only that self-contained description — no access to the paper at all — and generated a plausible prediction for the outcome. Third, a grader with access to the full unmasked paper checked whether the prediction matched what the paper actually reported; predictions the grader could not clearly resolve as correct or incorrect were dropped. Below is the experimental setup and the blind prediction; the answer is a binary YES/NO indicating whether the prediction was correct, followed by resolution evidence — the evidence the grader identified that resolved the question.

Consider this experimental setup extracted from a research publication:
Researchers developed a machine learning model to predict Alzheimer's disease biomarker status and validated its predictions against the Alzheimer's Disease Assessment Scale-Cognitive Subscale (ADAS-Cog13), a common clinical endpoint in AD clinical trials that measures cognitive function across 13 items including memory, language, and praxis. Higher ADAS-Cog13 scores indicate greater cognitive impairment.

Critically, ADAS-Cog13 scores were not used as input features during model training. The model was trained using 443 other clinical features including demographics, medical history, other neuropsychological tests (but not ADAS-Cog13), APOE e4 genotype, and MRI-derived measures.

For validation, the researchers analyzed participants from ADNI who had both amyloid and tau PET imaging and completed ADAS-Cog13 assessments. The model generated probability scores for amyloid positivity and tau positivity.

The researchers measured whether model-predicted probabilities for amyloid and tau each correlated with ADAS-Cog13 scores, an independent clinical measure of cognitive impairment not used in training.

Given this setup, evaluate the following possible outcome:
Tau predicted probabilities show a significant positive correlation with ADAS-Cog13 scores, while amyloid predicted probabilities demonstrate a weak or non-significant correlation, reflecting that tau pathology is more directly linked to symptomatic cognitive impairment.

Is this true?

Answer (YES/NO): NO